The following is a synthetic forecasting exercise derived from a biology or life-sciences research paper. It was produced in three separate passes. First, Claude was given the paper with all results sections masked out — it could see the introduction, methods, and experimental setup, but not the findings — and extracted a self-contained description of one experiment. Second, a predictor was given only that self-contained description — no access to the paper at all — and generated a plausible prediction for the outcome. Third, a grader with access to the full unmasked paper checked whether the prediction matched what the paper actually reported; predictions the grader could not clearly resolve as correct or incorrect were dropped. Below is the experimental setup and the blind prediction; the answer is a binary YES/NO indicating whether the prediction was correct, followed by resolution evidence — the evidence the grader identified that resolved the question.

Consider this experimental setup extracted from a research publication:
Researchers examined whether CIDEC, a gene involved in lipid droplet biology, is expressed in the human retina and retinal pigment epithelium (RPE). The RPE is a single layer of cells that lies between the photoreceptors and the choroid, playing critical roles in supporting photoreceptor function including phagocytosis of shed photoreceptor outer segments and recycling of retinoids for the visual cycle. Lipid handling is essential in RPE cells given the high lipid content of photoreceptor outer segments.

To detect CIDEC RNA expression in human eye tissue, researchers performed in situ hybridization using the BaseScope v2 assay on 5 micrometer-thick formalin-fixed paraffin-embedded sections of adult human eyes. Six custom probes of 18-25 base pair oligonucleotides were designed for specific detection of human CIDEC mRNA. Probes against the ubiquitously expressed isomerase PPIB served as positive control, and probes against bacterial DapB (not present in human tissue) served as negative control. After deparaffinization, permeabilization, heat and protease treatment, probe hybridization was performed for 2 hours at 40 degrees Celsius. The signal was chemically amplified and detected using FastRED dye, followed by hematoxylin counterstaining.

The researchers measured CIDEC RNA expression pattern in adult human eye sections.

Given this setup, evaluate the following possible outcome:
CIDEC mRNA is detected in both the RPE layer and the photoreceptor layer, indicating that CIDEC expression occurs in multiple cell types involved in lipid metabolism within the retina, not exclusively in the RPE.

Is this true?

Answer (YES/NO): NO